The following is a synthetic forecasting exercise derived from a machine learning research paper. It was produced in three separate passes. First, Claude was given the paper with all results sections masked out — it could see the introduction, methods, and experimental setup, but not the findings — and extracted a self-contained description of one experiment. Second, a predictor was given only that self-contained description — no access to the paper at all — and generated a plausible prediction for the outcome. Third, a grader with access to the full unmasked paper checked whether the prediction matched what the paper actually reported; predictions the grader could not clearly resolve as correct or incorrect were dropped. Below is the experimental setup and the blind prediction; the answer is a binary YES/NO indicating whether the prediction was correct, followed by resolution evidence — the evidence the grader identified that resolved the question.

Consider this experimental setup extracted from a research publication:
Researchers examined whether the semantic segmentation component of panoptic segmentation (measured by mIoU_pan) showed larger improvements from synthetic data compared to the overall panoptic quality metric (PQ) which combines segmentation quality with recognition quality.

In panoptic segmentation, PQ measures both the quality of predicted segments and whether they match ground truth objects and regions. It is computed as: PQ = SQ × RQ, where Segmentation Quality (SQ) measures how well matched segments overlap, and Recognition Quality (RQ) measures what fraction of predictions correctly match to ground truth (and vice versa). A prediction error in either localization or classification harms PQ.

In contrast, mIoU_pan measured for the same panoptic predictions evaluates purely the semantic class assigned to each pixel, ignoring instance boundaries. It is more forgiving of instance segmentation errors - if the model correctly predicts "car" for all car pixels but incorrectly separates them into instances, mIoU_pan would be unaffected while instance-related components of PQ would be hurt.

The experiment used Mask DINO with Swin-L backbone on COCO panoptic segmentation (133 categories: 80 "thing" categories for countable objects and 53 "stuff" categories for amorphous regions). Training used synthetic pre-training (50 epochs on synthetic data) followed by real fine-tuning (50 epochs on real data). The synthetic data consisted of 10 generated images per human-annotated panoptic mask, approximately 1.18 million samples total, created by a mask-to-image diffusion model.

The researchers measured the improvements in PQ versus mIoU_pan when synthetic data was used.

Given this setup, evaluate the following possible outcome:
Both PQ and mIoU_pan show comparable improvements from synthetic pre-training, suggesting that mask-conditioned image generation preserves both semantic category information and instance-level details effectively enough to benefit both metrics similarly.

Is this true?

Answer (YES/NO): NO